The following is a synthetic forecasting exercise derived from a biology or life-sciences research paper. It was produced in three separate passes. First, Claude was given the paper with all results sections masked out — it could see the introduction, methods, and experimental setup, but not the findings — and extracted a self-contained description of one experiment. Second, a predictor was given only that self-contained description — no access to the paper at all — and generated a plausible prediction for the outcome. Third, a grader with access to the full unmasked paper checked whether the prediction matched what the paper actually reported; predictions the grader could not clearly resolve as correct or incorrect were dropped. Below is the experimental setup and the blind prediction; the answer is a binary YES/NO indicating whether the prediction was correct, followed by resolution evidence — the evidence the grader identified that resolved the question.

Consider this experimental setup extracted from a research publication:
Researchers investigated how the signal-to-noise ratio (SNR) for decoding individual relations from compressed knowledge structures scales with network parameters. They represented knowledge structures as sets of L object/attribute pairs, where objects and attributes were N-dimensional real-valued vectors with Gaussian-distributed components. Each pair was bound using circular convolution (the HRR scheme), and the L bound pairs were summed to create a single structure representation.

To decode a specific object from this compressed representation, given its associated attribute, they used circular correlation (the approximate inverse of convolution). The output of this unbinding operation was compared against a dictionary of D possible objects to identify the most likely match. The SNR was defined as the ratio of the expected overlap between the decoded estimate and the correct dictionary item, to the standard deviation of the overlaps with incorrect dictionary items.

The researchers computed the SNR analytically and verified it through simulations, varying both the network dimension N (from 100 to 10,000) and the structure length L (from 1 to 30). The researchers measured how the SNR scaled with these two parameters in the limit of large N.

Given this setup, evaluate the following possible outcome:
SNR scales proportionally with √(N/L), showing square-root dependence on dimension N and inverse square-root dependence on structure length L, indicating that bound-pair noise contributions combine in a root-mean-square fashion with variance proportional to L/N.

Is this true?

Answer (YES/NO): NO